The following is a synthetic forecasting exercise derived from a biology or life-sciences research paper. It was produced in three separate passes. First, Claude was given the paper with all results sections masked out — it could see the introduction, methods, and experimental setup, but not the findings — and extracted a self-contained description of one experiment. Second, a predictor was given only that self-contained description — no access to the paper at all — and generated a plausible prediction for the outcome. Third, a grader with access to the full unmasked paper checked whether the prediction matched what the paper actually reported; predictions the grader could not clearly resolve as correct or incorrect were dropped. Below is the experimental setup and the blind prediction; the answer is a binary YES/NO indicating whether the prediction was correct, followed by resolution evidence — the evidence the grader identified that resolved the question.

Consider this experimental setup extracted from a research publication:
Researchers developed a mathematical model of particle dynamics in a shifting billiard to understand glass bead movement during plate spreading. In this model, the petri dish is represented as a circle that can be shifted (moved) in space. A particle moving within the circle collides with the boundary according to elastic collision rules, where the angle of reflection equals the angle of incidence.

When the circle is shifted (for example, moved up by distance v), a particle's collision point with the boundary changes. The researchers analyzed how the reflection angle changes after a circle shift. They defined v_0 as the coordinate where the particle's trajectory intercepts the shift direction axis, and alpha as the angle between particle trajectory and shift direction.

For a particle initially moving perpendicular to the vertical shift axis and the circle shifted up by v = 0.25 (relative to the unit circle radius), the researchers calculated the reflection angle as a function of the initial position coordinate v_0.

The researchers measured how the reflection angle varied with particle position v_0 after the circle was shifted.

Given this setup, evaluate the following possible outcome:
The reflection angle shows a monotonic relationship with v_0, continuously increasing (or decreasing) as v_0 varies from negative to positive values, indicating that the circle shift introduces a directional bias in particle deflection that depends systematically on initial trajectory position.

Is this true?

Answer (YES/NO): NO